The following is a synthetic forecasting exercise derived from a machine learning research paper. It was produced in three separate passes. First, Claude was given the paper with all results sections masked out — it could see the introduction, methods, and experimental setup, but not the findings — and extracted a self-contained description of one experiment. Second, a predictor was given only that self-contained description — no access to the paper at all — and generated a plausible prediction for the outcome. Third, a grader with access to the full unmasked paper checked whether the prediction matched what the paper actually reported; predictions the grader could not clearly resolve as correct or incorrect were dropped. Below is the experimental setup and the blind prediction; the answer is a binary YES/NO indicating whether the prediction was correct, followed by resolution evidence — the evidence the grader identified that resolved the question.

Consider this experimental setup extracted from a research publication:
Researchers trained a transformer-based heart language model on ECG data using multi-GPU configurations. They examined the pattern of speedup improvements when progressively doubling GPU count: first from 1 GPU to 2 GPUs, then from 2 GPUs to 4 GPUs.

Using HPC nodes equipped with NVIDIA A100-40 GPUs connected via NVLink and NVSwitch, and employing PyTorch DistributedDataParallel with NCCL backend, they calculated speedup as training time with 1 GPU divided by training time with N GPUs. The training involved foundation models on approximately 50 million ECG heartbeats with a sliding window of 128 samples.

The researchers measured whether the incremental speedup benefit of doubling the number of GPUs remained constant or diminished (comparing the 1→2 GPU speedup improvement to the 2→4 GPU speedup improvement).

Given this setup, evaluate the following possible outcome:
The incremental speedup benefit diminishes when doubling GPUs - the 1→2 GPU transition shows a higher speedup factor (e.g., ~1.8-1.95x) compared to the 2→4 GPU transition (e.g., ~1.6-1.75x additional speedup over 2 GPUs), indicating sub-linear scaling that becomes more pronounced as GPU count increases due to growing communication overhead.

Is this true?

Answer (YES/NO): NO